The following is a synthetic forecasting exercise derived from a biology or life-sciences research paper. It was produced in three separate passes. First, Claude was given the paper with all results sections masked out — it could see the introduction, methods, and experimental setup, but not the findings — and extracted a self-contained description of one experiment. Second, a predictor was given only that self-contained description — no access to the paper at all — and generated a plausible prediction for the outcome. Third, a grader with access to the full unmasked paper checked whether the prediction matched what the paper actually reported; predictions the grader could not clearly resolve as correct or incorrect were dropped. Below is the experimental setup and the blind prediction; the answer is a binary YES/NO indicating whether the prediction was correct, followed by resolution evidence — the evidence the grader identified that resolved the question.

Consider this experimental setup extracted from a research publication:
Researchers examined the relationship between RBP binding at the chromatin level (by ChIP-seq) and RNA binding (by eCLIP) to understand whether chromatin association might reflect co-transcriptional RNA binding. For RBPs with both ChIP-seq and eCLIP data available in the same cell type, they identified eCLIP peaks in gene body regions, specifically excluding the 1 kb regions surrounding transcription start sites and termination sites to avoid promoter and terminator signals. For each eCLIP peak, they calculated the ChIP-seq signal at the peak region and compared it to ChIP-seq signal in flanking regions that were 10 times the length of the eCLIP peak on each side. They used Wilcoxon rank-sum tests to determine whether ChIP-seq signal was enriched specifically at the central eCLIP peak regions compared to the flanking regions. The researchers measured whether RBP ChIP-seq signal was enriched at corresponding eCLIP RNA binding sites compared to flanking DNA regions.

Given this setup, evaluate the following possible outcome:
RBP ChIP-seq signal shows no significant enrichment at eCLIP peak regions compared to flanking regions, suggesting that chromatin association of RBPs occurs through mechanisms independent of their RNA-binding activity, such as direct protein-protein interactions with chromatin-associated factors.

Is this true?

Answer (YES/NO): NO